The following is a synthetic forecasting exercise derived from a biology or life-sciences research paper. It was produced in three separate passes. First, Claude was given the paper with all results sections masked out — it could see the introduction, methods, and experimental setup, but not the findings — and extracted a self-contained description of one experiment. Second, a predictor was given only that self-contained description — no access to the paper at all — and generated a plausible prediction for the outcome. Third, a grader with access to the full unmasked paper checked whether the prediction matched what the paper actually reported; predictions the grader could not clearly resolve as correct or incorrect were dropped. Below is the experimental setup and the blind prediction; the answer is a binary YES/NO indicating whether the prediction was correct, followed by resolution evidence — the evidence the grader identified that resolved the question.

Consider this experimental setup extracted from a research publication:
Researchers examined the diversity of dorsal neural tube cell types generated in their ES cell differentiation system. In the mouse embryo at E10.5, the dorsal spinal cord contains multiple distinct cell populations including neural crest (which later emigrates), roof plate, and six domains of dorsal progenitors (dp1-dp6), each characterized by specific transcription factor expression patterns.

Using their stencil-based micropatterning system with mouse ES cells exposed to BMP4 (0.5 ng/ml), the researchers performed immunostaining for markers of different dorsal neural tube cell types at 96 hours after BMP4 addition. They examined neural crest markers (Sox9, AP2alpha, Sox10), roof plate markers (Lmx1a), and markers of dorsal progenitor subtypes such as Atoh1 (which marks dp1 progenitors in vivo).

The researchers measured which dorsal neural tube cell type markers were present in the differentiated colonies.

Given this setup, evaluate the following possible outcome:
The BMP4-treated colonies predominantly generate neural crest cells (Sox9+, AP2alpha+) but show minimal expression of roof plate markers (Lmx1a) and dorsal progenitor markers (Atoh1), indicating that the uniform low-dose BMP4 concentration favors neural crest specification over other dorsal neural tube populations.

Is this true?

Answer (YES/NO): NO